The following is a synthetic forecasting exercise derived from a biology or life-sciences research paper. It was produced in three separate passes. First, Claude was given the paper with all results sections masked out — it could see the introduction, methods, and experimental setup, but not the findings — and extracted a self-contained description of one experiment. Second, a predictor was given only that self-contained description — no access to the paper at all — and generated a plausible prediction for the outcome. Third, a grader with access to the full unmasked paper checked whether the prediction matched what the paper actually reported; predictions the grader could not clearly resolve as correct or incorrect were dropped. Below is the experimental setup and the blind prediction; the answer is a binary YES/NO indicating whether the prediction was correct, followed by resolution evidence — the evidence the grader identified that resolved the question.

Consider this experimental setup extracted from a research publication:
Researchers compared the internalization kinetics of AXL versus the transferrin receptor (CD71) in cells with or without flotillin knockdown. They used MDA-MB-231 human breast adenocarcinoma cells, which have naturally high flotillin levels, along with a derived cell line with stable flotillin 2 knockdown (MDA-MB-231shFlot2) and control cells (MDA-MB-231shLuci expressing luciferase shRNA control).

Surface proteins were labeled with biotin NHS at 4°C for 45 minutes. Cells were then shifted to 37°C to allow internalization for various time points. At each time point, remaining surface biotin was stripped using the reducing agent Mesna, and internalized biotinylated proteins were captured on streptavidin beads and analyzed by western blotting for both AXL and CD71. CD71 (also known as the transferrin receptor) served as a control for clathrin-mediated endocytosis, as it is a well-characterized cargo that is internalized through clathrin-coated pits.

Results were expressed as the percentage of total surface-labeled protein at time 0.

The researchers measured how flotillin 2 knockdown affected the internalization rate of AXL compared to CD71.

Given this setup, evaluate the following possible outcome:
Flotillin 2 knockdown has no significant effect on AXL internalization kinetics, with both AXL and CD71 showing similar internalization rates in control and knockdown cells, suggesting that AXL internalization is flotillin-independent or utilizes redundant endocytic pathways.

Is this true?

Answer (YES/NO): NO